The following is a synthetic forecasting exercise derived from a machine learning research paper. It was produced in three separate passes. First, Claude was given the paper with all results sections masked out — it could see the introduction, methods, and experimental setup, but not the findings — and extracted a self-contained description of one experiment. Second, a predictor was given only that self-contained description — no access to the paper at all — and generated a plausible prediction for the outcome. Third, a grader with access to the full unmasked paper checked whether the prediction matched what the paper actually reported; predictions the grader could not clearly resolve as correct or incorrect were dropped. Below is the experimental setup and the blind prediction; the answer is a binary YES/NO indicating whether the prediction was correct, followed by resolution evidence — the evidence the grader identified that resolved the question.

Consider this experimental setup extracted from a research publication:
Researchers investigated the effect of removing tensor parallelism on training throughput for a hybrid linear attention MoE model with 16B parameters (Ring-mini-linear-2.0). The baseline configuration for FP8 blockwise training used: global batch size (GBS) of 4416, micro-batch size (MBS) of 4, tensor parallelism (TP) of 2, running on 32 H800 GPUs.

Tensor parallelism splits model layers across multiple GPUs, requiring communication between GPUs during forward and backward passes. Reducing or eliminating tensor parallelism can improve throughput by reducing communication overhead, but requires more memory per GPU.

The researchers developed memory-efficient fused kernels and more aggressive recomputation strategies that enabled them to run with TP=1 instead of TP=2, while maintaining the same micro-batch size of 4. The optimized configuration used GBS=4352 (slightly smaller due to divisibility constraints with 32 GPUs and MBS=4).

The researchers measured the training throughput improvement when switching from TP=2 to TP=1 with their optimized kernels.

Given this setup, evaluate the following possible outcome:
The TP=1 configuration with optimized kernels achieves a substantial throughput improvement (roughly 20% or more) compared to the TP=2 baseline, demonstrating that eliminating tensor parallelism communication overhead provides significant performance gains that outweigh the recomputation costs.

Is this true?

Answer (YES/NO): YES